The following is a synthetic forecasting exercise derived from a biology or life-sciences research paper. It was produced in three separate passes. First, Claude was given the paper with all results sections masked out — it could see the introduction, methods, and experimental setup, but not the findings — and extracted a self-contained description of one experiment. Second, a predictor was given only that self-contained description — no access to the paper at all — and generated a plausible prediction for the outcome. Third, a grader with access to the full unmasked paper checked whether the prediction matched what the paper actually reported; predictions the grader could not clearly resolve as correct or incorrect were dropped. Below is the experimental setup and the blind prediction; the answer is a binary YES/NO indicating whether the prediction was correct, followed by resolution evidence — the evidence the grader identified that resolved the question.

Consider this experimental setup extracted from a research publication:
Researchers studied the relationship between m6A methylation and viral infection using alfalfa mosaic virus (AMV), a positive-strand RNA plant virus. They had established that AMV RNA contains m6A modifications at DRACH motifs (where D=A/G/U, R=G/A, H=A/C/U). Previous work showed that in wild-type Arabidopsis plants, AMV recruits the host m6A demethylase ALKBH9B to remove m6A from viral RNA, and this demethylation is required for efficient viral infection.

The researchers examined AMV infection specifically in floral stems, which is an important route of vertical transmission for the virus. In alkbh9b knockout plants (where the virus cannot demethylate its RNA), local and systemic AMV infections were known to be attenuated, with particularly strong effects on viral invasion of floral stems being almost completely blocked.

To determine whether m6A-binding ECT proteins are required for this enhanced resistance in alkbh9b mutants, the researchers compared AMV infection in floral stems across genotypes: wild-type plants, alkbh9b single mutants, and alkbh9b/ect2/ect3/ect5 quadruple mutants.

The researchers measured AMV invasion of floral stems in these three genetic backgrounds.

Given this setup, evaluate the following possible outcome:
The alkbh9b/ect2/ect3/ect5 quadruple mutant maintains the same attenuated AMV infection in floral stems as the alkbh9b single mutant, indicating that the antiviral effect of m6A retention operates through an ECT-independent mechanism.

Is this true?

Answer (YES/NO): NO